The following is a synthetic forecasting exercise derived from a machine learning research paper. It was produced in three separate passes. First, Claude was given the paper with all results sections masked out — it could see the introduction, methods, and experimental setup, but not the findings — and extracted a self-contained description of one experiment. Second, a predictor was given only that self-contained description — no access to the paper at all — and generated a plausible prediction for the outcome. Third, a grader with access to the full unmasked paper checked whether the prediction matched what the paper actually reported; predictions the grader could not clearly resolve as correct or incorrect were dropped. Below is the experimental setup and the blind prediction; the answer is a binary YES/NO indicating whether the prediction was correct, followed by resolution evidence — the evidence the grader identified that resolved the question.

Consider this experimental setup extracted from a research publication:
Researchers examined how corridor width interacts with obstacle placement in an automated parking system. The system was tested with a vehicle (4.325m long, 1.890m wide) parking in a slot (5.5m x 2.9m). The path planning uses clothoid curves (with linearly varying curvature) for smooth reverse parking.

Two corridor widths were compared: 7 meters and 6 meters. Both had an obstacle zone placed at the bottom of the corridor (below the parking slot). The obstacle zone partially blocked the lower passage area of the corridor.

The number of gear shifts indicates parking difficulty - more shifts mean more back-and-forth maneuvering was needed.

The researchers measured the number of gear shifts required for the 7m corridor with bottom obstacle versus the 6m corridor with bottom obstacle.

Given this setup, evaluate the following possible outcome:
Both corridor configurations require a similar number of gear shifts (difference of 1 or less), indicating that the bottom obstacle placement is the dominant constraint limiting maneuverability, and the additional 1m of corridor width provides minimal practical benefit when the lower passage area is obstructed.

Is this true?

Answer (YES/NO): NO